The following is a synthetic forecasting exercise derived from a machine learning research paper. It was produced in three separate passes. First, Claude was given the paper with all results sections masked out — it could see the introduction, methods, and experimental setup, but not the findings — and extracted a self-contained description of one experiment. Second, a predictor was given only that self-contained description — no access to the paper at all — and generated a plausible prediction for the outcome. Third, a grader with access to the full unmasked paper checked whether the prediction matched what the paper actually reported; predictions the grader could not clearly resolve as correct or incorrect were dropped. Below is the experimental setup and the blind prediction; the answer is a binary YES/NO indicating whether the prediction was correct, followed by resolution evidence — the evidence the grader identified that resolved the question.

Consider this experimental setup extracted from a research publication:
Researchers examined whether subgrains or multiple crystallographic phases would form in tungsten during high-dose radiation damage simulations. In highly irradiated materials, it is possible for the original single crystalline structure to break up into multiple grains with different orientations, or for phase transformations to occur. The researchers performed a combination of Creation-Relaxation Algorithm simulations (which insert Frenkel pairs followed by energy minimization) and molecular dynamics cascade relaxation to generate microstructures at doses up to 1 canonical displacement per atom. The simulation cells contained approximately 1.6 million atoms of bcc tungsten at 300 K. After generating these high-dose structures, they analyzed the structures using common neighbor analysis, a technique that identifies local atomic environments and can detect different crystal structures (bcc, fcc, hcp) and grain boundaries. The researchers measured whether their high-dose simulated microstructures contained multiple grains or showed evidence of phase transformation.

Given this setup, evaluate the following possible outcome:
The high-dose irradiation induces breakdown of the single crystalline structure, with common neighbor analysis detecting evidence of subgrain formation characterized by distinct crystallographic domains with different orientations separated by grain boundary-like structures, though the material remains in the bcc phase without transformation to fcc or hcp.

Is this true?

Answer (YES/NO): NO